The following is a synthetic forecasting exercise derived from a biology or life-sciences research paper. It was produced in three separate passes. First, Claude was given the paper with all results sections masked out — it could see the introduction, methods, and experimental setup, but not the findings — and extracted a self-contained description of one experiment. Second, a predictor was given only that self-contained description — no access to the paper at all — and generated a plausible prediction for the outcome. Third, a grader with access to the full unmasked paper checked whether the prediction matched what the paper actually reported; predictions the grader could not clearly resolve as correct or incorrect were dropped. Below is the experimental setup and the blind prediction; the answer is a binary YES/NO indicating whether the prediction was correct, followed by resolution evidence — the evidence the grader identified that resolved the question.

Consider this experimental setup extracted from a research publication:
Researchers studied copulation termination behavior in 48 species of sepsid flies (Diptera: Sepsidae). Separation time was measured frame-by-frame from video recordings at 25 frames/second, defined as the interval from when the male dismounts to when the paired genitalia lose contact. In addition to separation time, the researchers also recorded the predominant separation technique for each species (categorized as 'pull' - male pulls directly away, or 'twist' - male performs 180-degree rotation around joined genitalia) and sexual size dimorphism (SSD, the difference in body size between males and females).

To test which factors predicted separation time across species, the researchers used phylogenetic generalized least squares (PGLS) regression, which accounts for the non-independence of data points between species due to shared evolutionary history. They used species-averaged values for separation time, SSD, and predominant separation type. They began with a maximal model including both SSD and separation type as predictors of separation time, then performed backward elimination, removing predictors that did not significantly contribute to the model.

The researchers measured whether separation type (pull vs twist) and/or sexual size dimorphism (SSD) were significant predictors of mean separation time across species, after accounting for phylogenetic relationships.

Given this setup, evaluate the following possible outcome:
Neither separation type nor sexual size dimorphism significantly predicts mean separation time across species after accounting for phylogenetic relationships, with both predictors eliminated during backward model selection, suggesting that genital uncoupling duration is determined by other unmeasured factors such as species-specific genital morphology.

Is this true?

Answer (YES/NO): NO